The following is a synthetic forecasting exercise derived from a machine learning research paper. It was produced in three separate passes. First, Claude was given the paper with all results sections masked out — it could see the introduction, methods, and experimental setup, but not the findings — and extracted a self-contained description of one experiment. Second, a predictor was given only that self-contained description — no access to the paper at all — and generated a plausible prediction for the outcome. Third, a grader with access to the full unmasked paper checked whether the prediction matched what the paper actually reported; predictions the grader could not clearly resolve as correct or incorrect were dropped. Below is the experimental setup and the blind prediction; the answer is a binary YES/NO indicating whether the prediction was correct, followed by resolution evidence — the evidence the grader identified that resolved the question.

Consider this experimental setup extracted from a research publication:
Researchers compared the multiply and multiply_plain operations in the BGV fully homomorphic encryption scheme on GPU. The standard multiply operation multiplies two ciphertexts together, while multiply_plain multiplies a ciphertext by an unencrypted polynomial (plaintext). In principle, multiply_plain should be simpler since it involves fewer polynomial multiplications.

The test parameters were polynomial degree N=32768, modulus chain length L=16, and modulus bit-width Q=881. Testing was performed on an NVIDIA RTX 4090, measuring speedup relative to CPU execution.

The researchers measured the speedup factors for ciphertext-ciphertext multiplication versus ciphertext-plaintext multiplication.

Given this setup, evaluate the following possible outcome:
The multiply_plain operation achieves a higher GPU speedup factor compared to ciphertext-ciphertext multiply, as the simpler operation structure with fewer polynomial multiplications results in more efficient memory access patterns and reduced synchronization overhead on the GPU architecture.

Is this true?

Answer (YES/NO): NO